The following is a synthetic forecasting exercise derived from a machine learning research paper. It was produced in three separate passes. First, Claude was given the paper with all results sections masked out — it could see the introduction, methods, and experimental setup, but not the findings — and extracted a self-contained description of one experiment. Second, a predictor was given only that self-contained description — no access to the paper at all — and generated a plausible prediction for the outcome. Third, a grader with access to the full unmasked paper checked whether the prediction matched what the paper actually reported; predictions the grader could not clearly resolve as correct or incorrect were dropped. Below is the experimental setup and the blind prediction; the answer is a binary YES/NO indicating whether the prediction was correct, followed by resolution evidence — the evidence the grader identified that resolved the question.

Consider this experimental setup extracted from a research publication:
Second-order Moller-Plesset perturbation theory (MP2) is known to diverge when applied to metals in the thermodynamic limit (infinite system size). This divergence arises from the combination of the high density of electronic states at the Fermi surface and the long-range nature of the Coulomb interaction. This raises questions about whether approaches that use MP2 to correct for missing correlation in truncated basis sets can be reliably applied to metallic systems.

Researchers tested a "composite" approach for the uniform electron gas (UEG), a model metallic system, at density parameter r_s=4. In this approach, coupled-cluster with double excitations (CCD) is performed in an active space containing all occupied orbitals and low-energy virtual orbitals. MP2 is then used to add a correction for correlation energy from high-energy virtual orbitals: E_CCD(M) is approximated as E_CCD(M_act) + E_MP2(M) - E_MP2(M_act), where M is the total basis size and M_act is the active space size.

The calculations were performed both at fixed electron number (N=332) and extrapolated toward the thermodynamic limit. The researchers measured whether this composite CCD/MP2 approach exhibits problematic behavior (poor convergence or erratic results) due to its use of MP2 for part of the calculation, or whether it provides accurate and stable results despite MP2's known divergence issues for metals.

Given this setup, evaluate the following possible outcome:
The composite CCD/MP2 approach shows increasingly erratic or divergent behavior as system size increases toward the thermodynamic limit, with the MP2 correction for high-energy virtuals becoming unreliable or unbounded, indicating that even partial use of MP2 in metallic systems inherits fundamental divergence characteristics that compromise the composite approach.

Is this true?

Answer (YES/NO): NO